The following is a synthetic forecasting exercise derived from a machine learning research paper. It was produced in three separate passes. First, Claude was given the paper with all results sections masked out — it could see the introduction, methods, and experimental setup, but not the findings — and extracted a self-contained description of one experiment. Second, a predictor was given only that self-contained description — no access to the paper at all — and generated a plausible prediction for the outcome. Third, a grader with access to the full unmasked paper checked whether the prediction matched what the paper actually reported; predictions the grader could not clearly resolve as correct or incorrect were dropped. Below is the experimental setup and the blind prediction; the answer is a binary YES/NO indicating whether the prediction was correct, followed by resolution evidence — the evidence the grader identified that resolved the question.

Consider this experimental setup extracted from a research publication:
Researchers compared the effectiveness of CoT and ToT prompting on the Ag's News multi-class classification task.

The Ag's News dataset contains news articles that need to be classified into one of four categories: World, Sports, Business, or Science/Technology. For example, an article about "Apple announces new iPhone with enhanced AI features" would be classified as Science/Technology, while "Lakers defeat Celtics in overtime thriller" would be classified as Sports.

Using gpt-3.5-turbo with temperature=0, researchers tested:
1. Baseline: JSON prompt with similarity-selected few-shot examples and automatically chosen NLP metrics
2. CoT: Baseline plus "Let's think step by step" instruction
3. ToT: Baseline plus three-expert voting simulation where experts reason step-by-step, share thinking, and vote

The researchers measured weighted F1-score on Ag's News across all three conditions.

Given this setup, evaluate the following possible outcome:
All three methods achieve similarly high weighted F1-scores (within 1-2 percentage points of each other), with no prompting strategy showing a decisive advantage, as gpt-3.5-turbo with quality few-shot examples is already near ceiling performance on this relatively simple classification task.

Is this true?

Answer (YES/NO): NO